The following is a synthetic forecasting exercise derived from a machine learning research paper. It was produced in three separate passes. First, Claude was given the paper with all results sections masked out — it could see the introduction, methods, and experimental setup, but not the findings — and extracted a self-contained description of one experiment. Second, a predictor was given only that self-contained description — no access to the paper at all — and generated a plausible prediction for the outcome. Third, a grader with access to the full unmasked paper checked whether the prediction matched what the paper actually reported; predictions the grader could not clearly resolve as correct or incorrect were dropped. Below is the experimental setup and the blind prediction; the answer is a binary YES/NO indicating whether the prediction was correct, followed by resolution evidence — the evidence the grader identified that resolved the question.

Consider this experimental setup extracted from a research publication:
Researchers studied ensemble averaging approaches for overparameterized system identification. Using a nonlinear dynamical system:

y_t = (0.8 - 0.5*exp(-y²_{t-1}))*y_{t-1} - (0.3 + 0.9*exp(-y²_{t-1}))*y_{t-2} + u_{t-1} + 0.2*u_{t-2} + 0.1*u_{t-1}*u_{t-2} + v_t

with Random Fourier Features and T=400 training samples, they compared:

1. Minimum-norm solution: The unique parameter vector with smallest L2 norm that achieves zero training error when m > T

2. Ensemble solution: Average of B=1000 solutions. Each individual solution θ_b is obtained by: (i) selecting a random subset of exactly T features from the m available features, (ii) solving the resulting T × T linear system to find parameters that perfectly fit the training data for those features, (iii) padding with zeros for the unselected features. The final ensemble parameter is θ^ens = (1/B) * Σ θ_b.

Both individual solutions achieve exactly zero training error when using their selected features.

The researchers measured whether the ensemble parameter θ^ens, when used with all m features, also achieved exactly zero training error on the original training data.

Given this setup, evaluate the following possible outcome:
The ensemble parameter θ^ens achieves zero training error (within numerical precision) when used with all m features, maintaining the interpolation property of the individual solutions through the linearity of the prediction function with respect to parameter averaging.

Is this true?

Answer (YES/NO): YES